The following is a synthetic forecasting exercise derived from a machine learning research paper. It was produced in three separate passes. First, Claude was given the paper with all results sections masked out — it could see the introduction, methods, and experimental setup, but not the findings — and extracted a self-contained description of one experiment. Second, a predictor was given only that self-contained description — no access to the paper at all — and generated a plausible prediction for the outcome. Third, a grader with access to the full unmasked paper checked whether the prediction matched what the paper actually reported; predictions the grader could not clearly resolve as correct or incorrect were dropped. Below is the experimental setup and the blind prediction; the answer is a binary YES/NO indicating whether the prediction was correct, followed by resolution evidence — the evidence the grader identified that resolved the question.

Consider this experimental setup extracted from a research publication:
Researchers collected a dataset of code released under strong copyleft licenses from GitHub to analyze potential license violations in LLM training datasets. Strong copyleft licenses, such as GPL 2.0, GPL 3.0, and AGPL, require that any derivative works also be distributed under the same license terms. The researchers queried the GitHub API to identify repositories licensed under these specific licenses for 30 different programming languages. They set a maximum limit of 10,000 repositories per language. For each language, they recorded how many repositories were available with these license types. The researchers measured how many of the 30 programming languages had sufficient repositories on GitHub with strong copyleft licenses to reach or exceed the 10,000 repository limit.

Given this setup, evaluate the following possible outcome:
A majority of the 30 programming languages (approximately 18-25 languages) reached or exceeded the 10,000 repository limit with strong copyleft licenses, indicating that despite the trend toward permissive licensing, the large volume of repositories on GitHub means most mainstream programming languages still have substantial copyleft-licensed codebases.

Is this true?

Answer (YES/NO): YES